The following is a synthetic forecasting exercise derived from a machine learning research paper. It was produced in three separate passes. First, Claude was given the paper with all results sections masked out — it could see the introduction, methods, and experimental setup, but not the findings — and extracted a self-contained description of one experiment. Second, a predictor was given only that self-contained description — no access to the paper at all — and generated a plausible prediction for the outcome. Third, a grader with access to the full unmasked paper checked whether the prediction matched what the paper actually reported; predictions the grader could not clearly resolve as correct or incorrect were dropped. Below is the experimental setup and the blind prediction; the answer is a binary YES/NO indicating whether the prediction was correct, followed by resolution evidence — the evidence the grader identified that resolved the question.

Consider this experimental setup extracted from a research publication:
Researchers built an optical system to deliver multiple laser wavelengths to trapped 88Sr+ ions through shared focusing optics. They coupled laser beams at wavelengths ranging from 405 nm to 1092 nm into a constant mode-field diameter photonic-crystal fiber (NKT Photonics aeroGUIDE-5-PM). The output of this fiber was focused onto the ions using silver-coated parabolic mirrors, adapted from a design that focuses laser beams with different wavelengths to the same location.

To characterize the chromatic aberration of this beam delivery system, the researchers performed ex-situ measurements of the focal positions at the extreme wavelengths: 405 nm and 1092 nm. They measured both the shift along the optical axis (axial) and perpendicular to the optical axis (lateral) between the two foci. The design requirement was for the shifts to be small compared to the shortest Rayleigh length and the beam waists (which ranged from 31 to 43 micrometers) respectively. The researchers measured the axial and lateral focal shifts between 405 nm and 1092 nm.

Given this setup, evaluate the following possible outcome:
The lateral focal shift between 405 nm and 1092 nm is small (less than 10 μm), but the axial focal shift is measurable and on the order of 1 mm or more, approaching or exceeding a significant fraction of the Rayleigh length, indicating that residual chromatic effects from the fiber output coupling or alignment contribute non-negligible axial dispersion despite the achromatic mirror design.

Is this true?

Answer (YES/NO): NO